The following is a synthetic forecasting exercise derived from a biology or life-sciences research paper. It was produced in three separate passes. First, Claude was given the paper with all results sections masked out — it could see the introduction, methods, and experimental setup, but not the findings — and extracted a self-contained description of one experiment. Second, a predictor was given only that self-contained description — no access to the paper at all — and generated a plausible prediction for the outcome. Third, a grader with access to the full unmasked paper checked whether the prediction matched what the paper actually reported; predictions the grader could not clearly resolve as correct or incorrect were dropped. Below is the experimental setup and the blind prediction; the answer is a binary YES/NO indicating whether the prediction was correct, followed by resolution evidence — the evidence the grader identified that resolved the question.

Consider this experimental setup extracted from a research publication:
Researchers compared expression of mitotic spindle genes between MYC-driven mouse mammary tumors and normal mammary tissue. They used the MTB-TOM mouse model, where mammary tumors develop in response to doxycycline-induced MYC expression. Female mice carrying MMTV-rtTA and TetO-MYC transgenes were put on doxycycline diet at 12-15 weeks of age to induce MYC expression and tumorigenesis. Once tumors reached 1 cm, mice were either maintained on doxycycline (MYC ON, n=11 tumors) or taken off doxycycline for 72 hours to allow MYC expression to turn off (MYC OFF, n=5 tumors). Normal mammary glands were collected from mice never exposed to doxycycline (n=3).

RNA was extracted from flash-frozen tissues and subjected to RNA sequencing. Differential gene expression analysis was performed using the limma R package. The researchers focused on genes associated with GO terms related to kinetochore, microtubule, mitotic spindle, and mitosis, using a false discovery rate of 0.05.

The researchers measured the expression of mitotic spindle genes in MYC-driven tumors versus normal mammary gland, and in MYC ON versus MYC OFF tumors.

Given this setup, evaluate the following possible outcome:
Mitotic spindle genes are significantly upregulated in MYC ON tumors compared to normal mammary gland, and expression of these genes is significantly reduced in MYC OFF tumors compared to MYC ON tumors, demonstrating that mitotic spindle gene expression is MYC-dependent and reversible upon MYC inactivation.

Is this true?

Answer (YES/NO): YES